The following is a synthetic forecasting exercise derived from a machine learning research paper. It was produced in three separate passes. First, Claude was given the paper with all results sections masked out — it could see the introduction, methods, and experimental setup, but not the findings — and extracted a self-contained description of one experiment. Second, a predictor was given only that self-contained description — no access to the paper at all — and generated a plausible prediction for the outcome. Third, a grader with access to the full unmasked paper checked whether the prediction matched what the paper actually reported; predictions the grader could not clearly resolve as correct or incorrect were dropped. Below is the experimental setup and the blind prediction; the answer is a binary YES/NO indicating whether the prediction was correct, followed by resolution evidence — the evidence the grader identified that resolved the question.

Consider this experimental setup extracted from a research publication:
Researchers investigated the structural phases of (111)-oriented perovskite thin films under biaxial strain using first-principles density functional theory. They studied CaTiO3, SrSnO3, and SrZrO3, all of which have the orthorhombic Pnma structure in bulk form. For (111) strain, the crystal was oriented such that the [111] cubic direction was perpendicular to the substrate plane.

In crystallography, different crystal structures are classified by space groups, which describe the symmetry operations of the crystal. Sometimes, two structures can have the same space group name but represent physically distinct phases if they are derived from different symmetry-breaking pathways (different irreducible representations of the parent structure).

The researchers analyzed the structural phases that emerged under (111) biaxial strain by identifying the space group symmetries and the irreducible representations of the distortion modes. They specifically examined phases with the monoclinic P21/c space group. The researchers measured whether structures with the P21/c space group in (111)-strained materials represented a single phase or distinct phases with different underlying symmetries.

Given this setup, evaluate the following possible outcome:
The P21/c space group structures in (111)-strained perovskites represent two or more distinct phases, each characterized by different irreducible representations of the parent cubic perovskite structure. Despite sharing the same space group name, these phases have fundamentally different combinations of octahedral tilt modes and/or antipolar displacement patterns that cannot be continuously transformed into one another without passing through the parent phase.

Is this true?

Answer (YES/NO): YES